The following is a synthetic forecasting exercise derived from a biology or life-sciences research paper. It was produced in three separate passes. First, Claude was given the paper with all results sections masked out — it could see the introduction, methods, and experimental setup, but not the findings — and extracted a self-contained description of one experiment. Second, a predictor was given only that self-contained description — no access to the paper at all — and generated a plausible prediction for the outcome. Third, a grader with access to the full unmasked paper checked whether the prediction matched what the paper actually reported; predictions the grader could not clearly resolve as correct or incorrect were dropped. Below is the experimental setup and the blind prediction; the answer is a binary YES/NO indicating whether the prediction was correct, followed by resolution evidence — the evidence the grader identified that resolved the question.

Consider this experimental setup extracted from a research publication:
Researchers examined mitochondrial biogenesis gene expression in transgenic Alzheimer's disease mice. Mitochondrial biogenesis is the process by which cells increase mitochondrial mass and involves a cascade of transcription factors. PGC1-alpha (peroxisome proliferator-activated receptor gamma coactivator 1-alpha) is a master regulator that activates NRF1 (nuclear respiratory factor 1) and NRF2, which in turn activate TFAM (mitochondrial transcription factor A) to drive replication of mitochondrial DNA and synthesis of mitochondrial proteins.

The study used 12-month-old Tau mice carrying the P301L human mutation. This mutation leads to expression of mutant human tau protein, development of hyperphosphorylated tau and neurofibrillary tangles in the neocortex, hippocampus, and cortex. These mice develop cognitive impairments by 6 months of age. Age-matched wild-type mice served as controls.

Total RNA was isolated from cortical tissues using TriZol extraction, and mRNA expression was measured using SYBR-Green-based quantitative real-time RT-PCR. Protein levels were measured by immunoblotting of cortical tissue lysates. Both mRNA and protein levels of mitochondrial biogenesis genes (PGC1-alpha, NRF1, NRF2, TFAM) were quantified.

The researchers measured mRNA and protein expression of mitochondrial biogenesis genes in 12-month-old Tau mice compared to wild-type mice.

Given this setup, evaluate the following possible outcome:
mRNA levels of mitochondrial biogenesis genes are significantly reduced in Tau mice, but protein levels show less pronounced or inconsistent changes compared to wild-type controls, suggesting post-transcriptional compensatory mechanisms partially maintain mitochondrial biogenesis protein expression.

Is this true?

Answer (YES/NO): NO